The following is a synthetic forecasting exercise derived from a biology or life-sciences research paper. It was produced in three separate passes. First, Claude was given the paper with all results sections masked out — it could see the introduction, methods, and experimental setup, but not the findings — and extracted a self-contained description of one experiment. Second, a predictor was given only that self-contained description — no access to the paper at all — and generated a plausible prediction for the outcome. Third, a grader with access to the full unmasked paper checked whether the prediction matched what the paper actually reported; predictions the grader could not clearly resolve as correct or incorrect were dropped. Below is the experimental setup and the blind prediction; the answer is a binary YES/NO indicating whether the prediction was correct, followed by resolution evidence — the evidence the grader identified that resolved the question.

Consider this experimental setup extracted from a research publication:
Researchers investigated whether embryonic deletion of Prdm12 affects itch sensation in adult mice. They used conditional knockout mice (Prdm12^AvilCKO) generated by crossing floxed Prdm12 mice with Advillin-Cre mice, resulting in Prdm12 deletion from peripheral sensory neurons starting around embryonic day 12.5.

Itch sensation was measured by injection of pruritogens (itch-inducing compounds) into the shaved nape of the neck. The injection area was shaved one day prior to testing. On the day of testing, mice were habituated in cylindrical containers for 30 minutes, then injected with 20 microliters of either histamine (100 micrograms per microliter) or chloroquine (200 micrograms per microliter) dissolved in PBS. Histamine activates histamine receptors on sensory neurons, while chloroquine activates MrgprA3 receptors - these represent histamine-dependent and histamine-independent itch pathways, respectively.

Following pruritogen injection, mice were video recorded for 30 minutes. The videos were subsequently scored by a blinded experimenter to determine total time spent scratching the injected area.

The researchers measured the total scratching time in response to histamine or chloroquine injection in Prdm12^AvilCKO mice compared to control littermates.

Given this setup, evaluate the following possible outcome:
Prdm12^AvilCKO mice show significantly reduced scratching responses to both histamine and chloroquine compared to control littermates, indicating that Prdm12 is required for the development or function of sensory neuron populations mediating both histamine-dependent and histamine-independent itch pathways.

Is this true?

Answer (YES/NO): YES